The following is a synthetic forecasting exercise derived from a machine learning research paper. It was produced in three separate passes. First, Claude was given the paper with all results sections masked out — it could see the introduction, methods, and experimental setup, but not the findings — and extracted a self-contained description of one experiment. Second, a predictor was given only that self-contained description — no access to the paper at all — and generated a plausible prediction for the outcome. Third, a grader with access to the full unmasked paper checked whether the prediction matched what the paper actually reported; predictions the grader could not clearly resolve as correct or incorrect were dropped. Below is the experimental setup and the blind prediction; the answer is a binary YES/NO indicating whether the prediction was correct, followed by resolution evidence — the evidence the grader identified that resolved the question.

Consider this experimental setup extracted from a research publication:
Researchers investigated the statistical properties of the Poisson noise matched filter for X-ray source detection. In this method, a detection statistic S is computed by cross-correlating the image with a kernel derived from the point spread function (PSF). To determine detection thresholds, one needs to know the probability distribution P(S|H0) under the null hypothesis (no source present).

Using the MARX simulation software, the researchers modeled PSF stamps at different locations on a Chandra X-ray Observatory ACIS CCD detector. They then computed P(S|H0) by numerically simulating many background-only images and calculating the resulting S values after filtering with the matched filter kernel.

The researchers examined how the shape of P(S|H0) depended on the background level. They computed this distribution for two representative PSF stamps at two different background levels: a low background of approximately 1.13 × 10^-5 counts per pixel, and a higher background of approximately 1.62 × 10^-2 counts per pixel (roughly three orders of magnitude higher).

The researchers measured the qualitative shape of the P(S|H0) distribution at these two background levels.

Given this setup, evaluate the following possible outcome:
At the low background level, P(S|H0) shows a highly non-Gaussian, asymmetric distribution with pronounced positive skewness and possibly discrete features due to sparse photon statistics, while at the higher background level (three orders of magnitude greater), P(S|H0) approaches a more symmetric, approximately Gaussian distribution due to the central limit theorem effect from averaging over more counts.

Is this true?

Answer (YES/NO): NO